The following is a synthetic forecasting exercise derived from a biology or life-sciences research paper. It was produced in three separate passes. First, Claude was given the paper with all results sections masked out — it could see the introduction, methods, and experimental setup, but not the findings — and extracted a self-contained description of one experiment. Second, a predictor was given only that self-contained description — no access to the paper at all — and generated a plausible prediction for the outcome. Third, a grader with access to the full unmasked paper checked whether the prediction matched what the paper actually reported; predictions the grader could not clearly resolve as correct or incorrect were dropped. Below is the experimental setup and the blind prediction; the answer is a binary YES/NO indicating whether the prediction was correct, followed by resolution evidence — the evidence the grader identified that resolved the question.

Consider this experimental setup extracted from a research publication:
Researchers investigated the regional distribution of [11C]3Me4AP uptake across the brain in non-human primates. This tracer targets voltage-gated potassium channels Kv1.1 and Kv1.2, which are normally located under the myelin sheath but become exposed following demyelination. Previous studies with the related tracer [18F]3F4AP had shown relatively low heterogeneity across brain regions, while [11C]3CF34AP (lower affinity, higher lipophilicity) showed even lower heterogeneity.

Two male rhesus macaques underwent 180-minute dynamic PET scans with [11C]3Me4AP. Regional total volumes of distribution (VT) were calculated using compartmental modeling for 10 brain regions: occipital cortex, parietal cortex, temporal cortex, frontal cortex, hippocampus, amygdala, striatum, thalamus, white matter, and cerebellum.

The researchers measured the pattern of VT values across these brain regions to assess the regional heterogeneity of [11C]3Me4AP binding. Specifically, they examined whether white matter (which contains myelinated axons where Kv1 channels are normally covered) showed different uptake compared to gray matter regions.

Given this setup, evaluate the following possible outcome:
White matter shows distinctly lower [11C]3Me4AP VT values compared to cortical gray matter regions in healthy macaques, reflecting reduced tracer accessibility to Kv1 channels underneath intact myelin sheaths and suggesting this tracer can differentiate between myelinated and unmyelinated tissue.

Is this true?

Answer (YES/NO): YES